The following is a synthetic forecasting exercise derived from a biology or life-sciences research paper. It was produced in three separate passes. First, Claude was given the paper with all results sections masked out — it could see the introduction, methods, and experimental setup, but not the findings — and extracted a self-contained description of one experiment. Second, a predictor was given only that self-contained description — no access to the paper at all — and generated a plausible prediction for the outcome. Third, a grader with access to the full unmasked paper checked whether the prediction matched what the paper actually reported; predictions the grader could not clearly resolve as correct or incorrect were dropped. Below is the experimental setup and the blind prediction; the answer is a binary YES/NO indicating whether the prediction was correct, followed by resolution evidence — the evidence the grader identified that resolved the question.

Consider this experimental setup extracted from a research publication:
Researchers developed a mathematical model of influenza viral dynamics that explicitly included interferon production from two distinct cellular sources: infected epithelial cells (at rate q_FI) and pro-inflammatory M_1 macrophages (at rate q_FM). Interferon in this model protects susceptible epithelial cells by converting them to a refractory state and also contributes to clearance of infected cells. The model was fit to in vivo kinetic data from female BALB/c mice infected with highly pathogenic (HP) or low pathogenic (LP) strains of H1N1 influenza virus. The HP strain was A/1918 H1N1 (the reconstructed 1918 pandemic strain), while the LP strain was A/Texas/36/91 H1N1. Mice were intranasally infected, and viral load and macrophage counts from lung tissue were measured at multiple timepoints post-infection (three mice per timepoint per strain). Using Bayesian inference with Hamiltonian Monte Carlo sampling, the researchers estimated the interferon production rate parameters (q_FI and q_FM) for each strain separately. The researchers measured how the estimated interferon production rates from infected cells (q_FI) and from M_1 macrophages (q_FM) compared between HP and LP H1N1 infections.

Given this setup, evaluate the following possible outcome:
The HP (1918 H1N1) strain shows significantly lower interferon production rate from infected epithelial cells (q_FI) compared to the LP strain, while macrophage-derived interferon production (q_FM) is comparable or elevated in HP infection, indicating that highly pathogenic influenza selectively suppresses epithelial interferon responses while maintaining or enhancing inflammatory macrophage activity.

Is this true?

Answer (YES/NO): YES